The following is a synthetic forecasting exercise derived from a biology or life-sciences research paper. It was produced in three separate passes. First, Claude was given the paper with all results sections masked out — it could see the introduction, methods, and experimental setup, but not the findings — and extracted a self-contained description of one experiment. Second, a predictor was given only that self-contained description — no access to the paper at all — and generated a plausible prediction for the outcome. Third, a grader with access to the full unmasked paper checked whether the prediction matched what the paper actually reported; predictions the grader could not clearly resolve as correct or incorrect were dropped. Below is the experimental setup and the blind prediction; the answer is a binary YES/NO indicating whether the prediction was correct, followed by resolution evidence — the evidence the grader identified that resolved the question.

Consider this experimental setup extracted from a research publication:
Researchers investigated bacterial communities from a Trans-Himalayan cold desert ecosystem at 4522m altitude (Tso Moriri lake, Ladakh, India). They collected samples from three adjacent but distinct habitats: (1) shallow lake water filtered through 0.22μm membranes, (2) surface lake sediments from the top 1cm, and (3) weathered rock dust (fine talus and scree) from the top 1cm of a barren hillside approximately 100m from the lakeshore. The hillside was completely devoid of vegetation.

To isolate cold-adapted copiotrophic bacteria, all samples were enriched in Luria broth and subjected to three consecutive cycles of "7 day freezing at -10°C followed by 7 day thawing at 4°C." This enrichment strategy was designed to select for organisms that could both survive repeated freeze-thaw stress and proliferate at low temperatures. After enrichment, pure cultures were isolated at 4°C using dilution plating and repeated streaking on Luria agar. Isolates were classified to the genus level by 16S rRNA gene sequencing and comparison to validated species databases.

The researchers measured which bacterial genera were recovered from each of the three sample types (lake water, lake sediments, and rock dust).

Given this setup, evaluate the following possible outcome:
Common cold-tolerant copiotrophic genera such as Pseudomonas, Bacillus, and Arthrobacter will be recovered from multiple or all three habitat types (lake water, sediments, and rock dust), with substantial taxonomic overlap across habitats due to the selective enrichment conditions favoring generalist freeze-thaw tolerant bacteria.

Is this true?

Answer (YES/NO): NO